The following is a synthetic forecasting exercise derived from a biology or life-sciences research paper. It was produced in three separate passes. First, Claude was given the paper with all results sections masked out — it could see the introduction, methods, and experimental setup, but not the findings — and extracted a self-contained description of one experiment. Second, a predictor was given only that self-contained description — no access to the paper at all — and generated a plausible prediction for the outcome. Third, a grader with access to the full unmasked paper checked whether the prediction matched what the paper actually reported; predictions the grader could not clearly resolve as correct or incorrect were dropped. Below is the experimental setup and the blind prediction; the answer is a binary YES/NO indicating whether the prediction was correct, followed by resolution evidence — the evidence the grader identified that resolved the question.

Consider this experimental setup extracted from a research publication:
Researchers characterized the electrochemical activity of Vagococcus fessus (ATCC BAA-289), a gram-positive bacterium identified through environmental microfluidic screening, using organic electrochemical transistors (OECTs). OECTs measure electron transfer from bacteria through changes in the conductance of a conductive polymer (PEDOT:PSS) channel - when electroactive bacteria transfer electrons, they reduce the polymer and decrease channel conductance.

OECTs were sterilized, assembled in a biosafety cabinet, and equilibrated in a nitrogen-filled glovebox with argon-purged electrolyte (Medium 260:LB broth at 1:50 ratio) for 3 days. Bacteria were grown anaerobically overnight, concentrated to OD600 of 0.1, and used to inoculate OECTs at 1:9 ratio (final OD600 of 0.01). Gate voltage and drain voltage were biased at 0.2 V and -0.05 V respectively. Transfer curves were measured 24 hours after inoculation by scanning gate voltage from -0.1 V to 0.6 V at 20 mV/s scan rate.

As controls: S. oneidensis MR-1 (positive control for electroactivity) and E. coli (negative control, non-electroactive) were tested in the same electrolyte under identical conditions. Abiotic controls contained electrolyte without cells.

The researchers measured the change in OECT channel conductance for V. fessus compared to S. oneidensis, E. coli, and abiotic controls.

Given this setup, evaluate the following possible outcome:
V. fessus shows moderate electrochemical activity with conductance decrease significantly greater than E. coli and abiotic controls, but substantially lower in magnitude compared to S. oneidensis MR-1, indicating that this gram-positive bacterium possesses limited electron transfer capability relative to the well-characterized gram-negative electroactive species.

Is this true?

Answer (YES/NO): NO